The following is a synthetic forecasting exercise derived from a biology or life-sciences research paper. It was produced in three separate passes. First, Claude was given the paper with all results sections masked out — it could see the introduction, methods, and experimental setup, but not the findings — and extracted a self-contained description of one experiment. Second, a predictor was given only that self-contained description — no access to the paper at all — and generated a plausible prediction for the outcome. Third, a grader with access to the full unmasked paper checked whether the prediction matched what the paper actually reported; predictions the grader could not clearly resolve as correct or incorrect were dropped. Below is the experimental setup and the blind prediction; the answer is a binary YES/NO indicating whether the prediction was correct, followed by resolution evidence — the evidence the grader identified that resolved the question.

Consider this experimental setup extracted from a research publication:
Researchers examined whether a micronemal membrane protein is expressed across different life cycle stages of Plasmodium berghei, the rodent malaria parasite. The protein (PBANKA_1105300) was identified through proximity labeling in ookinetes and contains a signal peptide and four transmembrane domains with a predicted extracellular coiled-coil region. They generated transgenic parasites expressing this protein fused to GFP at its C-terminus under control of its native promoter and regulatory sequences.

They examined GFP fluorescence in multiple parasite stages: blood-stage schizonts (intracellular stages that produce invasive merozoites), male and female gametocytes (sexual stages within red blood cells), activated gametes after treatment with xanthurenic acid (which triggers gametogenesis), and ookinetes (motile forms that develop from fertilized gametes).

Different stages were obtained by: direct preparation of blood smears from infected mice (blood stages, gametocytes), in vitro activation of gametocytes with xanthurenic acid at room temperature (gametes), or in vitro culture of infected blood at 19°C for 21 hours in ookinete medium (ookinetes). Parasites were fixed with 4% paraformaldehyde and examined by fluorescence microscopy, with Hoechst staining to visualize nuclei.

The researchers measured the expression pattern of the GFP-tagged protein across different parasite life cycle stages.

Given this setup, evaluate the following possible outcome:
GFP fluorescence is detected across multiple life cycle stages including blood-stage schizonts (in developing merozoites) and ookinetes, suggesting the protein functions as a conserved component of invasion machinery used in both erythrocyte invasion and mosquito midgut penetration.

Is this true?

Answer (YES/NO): NO